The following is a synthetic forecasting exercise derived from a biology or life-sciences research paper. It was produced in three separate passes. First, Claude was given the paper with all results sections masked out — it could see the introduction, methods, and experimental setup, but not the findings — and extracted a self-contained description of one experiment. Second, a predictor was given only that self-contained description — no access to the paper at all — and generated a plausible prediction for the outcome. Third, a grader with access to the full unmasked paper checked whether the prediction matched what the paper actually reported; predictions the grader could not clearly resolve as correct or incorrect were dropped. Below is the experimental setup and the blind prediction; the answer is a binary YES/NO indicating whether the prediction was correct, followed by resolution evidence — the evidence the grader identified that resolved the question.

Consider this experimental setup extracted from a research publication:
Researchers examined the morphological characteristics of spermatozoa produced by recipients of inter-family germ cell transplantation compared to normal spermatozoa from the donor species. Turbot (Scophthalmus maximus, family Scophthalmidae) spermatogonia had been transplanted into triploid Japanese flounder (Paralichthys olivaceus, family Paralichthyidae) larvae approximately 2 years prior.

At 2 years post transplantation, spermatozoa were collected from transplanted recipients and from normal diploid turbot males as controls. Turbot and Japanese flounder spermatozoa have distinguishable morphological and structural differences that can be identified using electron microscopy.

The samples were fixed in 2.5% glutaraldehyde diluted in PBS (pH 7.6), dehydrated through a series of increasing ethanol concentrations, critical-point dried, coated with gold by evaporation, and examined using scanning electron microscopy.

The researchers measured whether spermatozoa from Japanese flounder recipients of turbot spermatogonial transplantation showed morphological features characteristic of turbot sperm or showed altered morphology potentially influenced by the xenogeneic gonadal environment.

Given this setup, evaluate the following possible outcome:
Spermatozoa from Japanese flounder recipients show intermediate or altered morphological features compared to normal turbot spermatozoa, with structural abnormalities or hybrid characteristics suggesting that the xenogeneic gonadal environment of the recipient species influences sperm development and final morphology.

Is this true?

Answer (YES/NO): NO